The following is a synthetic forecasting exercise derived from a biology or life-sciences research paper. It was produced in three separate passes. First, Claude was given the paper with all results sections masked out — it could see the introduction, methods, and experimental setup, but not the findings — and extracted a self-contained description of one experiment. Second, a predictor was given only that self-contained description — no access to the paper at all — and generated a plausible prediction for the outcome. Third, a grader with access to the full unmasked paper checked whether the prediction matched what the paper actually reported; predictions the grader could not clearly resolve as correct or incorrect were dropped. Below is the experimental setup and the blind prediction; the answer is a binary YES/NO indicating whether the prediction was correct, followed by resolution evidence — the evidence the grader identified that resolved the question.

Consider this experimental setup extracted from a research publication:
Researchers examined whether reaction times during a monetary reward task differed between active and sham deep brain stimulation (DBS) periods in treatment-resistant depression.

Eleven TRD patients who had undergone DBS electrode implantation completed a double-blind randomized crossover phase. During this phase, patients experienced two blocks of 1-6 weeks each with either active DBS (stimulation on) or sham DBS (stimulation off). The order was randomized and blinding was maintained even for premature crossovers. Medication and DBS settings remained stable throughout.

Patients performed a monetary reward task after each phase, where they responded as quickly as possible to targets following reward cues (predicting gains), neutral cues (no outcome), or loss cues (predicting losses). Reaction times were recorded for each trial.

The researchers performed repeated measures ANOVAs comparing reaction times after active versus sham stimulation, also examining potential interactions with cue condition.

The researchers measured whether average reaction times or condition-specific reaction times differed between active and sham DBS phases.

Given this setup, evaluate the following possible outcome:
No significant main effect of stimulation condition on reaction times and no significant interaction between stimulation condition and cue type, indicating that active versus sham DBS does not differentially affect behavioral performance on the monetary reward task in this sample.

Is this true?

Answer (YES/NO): YES